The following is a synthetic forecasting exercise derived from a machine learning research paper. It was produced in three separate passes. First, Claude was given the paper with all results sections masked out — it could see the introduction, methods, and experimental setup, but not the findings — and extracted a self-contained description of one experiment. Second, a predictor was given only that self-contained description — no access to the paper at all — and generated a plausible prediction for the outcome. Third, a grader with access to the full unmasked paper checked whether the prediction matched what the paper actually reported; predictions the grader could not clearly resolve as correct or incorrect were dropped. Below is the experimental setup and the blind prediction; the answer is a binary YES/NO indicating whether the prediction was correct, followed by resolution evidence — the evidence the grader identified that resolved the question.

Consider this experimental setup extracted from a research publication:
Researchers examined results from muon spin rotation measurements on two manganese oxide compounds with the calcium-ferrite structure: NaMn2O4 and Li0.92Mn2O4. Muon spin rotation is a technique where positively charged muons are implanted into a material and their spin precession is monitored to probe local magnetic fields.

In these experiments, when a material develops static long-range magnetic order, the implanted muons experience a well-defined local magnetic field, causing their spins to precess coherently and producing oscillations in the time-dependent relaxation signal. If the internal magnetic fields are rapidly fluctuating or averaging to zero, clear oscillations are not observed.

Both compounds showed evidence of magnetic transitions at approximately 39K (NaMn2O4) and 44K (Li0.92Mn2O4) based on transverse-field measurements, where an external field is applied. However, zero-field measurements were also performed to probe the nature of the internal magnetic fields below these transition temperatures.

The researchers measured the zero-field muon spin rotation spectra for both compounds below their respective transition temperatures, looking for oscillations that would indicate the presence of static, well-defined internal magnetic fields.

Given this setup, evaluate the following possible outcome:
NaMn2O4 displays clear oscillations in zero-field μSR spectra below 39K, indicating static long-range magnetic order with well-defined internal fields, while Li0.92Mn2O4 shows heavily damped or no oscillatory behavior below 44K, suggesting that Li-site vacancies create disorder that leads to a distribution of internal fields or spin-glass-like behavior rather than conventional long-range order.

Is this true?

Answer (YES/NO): NO